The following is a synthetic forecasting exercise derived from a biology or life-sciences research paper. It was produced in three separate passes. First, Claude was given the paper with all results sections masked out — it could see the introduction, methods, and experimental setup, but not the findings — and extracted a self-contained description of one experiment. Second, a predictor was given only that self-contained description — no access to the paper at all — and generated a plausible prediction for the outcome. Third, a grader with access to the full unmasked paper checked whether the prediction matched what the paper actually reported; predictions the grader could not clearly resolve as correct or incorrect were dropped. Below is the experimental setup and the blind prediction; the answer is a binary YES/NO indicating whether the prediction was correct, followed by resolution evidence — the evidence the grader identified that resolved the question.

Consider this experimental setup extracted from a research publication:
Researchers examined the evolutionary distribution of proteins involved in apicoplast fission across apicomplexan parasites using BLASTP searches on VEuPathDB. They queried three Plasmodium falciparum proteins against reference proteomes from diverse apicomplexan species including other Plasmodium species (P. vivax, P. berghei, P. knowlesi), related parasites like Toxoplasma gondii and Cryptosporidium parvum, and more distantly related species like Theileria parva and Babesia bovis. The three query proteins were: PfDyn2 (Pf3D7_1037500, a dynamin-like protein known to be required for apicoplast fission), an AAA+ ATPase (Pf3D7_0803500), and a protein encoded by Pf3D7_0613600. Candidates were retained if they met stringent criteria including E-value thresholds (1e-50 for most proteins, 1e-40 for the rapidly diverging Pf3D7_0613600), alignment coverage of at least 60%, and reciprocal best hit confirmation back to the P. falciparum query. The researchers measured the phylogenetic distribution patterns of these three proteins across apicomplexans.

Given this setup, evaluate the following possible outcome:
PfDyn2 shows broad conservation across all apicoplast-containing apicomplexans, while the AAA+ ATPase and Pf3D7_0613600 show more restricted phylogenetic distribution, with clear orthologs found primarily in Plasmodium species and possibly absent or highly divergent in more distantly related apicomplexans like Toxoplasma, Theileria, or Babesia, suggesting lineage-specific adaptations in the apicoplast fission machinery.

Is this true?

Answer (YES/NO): YES